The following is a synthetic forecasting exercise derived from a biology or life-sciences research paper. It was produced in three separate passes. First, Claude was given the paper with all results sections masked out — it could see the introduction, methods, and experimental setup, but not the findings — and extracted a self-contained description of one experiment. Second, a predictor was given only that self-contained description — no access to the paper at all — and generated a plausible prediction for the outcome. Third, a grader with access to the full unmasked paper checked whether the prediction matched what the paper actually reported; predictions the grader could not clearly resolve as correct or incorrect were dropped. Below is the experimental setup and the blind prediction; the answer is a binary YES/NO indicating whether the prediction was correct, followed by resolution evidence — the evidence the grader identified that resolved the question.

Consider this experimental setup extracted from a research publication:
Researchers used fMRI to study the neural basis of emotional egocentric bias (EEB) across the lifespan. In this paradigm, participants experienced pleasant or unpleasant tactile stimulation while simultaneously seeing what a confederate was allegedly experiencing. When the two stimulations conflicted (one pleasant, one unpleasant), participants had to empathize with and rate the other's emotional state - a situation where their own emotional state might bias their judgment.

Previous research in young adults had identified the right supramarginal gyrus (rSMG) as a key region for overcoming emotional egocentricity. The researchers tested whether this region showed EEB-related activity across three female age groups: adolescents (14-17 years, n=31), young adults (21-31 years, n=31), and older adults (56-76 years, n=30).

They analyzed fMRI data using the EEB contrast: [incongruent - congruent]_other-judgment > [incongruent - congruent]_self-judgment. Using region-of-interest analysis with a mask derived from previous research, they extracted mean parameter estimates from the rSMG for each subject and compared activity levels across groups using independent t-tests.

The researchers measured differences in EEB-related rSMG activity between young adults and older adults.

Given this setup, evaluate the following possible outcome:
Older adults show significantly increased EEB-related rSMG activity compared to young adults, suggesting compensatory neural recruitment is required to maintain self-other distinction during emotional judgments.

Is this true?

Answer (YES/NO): NO